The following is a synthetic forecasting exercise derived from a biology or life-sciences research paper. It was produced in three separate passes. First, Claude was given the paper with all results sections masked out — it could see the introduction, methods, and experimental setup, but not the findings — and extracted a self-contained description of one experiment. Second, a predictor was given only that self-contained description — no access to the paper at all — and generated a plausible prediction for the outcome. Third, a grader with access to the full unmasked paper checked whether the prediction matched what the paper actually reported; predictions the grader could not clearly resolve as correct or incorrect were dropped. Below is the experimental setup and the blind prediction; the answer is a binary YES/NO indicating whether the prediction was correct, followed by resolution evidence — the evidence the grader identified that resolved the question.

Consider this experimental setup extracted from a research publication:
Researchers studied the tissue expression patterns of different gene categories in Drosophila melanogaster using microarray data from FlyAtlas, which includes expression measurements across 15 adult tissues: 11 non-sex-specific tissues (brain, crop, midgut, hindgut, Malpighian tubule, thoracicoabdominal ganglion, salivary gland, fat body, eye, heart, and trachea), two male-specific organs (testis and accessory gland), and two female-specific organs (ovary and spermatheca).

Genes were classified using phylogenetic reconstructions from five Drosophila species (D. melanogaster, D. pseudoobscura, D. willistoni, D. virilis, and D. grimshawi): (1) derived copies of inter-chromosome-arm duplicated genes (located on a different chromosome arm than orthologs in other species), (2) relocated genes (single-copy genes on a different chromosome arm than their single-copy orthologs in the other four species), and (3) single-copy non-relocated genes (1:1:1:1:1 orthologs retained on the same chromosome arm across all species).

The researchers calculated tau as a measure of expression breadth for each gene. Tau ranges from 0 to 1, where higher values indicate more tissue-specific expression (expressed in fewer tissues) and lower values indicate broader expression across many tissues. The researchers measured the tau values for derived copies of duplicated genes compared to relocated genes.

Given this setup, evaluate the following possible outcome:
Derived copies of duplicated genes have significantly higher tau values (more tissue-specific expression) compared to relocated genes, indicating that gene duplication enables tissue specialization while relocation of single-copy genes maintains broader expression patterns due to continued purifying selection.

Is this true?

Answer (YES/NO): YES